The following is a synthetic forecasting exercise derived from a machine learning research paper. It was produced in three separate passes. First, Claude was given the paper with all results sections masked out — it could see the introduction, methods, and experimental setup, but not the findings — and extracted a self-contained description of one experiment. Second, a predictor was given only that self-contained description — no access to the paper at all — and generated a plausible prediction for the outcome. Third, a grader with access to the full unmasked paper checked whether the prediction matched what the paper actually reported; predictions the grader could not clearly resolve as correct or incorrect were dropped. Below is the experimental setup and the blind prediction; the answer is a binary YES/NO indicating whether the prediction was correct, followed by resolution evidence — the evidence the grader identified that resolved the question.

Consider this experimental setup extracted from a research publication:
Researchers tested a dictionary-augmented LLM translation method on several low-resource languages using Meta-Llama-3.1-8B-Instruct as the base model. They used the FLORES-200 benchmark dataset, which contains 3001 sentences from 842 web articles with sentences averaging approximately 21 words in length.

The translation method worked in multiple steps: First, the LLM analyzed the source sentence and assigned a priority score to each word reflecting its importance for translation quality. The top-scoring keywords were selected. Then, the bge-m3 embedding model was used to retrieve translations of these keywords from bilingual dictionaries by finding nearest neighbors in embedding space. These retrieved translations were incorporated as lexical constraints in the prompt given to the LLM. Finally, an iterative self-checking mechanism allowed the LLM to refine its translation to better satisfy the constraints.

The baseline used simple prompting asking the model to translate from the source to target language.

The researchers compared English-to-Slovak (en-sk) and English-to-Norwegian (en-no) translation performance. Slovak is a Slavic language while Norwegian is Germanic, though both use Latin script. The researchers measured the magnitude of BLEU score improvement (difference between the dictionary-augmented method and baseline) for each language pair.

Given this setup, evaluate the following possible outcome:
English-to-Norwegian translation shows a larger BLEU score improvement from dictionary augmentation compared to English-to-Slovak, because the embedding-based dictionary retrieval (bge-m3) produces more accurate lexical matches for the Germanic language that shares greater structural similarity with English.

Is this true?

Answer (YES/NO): NO